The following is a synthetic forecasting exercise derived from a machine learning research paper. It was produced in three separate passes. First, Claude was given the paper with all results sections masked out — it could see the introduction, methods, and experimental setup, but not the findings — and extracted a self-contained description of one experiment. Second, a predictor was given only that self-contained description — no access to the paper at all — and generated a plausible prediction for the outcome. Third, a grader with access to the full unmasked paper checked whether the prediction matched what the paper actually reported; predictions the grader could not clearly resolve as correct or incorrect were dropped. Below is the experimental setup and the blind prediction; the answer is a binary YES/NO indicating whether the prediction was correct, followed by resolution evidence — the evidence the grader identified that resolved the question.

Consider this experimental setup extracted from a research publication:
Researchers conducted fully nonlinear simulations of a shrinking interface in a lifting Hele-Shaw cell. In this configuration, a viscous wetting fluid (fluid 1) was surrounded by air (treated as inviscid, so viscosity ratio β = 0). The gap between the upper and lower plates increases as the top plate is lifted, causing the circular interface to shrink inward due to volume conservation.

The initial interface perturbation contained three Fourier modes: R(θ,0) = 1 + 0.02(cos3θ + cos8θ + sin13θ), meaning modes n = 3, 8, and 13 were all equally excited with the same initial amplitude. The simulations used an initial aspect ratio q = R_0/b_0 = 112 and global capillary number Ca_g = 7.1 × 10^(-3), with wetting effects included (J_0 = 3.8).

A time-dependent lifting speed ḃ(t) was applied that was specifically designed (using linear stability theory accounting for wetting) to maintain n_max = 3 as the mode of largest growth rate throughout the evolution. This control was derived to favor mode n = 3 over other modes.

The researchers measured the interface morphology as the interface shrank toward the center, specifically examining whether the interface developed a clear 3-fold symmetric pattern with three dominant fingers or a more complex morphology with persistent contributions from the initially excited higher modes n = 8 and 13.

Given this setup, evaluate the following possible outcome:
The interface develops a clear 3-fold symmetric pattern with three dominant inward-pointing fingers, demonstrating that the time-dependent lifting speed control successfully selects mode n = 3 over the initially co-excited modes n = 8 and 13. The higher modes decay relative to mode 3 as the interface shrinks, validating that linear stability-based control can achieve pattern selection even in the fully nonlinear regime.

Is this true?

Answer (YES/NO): YES